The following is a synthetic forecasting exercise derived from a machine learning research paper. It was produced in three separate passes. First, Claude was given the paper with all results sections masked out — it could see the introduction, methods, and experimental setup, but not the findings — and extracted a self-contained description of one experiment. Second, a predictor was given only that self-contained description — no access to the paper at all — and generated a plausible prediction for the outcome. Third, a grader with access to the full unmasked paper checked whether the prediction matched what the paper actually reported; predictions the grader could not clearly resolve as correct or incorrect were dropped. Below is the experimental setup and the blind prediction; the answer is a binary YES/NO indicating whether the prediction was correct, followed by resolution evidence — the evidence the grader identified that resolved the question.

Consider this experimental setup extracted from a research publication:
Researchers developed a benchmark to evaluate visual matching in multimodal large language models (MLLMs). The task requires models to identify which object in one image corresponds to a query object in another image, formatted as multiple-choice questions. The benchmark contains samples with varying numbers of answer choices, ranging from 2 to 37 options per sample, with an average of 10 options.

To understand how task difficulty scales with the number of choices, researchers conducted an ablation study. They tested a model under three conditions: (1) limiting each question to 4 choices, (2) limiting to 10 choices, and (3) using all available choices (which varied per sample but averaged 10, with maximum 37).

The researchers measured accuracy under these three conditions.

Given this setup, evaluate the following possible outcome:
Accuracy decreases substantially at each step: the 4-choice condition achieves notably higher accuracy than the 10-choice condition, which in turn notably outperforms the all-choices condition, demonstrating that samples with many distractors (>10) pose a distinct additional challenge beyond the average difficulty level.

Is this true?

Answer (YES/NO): NO